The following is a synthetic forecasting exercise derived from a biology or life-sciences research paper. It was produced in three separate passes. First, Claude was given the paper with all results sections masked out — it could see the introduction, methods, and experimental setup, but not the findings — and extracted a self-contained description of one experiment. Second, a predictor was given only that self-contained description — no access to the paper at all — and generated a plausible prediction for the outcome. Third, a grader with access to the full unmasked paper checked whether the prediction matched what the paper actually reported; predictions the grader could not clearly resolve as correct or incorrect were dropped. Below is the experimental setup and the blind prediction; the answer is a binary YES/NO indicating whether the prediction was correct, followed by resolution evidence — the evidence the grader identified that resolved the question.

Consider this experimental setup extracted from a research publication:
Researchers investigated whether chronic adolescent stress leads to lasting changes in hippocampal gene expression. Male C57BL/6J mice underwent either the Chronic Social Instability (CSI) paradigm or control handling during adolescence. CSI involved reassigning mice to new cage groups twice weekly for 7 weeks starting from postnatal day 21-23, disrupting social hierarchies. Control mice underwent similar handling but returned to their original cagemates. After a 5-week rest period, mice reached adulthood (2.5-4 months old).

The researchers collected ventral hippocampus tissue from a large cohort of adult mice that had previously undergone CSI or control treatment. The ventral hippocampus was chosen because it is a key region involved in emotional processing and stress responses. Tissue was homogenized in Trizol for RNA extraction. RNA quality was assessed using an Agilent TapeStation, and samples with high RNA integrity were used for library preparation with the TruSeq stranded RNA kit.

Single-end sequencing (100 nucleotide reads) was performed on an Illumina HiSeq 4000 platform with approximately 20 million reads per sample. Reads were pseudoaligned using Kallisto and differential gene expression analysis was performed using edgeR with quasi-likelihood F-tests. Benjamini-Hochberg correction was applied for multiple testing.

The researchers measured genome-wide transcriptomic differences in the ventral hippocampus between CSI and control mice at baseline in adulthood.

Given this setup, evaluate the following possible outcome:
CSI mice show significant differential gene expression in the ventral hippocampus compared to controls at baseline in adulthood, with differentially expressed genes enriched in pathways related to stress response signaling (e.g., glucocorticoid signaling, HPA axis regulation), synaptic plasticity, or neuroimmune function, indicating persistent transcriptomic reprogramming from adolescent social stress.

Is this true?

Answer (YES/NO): YES